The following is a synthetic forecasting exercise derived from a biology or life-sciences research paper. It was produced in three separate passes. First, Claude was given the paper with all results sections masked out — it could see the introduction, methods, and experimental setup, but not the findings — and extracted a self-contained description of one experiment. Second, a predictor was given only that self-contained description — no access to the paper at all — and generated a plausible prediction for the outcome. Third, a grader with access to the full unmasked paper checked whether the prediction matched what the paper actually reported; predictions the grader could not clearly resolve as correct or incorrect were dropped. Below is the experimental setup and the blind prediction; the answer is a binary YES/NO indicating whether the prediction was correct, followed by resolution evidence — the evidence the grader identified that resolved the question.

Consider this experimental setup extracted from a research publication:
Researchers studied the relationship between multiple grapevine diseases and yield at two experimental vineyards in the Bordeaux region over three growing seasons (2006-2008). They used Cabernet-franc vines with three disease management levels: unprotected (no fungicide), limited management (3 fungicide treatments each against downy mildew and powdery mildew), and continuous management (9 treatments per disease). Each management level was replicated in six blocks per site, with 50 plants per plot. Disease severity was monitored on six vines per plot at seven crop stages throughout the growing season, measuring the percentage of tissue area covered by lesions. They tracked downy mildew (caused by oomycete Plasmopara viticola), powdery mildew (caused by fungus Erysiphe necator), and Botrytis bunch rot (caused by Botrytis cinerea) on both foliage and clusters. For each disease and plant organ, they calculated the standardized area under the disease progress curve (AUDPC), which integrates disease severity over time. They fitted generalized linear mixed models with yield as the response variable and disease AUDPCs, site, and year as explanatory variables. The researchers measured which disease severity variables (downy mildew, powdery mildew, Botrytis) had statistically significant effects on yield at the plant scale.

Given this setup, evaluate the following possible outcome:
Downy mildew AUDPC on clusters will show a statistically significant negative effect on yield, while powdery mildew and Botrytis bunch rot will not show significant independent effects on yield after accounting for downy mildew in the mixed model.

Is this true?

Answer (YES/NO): YES